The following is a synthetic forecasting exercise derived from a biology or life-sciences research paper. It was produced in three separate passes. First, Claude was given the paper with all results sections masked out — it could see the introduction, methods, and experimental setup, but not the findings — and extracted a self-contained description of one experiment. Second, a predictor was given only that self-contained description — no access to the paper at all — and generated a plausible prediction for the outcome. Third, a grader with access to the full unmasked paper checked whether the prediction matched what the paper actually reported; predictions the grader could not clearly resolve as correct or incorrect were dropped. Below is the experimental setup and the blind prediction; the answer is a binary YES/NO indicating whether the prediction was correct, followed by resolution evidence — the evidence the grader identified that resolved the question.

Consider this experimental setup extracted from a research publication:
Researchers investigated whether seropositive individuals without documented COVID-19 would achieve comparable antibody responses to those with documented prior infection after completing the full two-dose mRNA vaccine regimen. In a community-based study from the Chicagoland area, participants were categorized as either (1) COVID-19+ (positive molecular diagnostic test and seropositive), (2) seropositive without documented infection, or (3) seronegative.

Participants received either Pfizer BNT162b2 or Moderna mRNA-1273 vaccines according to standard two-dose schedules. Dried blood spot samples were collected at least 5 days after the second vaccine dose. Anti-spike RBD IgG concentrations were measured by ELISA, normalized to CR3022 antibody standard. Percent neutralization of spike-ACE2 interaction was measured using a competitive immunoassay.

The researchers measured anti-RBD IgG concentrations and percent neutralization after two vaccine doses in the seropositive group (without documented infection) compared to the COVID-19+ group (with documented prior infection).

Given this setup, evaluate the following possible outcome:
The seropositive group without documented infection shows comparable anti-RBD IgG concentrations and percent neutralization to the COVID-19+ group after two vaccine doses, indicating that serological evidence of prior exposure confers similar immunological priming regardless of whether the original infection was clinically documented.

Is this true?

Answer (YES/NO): NO